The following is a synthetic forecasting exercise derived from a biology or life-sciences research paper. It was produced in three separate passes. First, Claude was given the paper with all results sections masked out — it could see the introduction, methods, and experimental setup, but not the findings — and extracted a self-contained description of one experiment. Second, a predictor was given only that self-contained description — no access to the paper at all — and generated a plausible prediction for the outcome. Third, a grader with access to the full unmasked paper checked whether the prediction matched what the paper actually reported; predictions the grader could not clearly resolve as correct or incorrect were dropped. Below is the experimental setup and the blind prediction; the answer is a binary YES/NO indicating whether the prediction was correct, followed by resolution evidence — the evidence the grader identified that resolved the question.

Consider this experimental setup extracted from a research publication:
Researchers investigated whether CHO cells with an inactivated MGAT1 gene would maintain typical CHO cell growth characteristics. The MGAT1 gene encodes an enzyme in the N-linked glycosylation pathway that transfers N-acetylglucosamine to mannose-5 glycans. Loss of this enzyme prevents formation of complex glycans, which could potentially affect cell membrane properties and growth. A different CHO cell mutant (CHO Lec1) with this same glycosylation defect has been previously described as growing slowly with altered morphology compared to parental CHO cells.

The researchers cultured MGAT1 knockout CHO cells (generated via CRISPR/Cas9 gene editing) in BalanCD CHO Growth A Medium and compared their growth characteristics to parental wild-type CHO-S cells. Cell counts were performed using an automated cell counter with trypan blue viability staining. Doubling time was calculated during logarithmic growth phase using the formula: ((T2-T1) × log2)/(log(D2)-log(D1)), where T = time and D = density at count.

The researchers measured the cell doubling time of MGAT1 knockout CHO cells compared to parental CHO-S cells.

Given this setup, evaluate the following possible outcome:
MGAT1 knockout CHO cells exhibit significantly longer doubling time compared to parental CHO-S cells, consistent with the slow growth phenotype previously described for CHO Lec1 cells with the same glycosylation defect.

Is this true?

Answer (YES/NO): NO